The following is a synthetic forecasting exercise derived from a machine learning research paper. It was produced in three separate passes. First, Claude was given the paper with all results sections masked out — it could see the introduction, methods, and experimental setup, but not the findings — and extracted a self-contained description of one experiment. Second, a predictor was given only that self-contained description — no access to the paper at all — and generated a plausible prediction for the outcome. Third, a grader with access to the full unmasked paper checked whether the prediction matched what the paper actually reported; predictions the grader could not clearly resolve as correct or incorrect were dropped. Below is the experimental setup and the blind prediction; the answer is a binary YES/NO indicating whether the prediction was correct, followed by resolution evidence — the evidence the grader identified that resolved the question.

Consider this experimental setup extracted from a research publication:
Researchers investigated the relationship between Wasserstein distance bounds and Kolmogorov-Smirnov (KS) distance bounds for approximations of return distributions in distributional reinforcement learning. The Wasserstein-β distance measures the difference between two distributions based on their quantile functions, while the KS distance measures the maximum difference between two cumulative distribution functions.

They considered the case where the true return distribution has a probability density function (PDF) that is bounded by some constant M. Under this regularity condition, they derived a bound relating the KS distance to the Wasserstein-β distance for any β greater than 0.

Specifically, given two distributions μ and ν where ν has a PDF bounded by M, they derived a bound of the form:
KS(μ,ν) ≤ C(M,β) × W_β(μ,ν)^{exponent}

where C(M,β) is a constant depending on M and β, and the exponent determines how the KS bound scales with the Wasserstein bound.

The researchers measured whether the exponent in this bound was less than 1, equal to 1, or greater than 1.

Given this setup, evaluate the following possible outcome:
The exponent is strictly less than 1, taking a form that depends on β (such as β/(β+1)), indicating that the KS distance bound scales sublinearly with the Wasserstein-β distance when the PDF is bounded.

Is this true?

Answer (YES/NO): YES